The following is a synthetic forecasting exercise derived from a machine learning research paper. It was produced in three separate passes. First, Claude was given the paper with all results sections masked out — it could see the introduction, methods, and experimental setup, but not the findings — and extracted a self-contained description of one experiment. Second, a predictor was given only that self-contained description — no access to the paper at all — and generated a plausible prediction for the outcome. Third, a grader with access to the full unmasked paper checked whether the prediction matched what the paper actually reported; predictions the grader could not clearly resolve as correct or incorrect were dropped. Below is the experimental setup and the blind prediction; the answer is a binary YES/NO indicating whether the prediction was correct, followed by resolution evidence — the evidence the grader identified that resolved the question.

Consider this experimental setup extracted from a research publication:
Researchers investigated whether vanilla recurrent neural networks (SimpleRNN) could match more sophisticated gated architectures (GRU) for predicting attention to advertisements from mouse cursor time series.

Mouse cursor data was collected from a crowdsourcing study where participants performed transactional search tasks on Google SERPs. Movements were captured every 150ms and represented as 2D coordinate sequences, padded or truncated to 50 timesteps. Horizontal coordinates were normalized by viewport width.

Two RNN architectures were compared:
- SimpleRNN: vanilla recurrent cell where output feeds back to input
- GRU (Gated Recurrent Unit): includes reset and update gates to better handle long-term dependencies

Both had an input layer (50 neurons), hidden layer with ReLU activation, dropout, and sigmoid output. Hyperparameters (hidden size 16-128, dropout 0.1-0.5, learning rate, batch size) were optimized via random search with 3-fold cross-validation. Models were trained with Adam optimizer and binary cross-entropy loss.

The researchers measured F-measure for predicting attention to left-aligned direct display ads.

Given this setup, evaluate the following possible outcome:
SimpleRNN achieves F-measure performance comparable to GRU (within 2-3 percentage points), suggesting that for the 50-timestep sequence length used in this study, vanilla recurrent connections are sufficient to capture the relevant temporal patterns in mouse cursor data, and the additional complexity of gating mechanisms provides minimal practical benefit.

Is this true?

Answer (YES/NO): YES